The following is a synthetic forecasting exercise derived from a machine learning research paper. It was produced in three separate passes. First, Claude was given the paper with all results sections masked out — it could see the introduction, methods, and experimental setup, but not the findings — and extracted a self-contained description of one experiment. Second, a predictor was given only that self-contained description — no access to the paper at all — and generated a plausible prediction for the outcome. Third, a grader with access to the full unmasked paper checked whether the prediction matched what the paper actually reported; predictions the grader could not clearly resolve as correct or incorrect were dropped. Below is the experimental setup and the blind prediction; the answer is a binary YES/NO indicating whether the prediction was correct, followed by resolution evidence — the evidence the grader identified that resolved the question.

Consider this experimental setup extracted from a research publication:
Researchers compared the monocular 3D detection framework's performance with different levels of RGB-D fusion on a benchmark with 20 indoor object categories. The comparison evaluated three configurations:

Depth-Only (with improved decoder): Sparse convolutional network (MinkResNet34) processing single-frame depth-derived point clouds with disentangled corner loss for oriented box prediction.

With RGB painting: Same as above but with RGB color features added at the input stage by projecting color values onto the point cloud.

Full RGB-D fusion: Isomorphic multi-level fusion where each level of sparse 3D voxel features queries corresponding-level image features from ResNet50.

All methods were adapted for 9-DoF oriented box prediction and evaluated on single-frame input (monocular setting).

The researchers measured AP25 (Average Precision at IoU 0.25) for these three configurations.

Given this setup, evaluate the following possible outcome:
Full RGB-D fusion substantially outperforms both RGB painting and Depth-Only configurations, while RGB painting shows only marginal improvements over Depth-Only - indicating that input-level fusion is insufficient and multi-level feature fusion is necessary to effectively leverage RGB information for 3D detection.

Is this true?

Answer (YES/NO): YES